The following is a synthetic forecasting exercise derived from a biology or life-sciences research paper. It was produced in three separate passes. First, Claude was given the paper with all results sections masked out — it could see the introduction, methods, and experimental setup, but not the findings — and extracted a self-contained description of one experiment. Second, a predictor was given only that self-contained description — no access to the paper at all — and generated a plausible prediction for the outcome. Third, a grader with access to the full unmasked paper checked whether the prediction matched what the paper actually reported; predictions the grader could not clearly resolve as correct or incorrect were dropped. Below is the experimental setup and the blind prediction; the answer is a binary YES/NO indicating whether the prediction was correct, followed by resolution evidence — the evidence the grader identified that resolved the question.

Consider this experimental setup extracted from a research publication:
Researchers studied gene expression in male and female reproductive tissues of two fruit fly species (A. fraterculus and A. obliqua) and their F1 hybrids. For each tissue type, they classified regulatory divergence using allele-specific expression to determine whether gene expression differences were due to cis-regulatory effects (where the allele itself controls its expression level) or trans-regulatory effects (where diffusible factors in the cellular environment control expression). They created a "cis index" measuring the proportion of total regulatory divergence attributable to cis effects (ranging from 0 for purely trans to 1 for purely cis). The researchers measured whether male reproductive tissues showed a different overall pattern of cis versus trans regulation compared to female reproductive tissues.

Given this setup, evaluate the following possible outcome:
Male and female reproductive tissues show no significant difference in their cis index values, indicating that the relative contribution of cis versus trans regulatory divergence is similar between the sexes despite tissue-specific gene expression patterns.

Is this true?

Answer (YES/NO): NO